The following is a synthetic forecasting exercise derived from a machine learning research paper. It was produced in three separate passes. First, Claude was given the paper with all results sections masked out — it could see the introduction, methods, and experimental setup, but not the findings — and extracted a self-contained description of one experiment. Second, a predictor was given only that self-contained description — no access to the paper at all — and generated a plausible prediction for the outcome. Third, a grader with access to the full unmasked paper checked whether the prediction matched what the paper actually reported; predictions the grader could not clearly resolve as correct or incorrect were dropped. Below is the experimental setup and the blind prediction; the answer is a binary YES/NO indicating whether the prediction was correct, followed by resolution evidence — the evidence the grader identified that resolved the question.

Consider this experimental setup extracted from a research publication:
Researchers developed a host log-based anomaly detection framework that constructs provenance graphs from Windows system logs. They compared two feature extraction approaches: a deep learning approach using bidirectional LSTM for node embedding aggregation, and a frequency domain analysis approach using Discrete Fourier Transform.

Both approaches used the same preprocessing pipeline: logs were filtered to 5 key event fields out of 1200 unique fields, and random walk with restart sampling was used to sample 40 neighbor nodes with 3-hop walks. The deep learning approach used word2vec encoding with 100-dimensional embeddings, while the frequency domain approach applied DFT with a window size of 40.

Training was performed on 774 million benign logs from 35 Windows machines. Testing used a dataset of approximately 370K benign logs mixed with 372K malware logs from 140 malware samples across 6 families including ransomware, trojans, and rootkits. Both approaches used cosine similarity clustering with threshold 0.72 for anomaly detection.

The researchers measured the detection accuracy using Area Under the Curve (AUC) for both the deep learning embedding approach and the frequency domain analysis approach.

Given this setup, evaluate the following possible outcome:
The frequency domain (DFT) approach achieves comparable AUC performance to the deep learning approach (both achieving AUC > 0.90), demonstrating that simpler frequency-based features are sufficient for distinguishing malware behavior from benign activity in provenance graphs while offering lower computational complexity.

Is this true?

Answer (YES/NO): YES